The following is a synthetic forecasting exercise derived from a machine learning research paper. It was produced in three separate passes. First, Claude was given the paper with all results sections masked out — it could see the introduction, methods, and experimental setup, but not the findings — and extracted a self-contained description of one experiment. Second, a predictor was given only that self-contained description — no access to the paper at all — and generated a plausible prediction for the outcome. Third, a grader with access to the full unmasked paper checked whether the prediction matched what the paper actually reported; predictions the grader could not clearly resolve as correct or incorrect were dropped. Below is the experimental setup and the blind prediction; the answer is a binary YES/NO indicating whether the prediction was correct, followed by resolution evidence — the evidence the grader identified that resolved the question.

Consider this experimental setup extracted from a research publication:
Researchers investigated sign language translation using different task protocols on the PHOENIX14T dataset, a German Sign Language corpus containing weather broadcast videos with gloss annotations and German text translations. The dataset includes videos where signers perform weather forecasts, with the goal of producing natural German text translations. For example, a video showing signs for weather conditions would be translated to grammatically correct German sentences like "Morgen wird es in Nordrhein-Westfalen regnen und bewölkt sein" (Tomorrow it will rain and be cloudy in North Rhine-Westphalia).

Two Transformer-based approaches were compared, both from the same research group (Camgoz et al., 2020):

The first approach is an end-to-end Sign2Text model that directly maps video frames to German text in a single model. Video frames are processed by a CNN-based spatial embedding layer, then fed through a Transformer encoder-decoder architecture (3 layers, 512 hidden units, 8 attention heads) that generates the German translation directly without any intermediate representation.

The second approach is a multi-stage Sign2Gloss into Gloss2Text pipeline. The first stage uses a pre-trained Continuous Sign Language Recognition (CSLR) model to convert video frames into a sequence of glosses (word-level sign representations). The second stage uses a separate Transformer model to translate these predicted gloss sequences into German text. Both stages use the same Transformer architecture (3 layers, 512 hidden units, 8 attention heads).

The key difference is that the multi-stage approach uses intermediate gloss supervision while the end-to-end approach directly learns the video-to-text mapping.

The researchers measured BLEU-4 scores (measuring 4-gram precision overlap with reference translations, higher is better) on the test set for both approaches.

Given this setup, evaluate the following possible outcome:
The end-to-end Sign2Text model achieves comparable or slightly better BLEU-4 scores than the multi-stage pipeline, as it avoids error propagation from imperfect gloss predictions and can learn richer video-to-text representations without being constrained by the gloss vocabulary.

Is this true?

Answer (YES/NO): NO